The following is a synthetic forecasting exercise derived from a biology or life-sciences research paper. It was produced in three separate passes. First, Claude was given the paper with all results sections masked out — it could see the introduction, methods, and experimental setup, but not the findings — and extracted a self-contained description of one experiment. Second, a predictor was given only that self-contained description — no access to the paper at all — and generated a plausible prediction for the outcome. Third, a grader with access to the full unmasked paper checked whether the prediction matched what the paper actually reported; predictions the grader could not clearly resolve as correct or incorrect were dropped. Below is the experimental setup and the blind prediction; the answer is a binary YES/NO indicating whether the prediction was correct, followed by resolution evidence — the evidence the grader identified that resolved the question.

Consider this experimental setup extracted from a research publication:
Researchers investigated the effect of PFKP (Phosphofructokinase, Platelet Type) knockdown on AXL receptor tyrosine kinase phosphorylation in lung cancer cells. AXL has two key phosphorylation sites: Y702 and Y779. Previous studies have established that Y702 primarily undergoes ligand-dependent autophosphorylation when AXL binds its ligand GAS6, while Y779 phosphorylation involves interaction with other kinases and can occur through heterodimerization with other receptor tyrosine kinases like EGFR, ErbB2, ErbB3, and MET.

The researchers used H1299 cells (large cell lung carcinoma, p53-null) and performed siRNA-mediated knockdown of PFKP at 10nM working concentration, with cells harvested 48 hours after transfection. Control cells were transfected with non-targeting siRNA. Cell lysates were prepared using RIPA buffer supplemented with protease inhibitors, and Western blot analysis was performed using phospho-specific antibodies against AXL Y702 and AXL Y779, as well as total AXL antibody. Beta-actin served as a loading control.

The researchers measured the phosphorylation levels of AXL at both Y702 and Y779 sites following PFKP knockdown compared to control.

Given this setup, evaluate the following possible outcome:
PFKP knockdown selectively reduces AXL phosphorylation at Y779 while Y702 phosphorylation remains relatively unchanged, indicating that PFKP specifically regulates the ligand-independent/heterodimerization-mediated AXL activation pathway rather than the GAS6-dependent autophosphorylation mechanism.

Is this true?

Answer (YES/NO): YES